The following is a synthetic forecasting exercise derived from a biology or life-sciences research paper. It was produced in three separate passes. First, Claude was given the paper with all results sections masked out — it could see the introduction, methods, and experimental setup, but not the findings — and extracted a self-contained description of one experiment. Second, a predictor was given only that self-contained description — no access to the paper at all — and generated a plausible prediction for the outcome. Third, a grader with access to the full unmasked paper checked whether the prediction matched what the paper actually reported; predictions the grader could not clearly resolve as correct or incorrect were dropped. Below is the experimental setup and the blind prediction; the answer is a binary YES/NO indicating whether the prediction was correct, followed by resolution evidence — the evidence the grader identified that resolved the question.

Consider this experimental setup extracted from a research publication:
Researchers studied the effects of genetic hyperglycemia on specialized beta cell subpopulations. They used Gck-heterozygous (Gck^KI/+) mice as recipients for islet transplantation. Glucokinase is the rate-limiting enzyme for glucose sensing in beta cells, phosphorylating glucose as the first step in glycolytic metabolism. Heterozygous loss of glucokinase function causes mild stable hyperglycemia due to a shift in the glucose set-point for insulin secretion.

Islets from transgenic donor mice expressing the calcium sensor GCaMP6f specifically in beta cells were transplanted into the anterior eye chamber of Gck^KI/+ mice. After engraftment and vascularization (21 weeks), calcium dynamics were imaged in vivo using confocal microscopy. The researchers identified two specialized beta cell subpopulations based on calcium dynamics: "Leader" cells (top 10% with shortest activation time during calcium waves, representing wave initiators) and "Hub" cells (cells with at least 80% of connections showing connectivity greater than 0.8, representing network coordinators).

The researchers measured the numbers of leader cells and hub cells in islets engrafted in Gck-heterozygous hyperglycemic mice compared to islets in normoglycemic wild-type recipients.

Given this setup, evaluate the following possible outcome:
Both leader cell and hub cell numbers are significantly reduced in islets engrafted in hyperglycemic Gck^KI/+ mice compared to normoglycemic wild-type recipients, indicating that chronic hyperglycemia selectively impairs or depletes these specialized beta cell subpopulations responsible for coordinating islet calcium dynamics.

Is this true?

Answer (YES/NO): NO